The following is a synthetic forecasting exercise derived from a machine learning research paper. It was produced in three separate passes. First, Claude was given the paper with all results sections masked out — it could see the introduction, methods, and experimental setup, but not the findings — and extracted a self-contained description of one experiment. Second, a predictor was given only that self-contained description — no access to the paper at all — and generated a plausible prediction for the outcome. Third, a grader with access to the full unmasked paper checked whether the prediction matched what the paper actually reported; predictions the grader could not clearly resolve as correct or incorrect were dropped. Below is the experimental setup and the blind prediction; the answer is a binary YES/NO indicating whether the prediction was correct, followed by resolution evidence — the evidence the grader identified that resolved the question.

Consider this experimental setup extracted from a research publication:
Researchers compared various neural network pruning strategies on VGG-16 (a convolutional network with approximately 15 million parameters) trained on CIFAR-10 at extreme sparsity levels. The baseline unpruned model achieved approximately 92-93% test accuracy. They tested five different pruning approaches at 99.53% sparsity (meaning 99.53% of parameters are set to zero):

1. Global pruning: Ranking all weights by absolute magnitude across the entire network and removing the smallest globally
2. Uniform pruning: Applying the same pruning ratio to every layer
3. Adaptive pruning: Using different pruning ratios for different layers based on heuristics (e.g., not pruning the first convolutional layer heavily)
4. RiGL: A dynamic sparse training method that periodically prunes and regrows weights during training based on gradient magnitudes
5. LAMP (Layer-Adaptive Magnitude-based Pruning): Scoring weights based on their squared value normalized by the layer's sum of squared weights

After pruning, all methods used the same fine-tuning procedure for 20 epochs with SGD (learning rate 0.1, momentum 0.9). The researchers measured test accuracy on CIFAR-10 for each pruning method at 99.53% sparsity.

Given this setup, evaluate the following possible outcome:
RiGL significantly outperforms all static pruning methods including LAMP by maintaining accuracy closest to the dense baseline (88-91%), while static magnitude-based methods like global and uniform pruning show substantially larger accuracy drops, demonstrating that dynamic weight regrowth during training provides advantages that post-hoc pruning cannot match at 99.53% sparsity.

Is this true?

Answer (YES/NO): NO